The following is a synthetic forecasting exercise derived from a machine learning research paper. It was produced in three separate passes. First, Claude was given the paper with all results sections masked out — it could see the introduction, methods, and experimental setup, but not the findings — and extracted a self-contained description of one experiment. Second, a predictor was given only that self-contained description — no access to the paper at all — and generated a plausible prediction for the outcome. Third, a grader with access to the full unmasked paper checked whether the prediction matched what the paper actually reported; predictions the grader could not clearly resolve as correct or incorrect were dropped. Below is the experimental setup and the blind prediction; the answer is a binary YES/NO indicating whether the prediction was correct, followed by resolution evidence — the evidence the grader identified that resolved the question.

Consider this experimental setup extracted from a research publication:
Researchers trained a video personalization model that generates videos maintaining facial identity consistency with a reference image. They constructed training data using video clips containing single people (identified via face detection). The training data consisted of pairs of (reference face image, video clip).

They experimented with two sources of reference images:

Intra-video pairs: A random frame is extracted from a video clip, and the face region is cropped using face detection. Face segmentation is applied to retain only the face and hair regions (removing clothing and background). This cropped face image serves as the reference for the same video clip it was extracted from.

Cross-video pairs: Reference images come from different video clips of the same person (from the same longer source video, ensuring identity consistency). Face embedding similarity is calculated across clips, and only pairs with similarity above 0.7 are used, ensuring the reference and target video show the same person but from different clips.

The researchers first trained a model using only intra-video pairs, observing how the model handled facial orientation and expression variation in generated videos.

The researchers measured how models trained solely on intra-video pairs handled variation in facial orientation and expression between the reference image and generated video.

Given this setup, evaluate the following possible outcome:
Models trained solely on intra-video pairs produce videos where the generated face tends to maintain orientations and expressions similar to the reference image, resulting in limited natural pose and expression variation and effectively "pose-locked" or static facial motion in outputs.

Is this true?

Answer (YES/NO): YES